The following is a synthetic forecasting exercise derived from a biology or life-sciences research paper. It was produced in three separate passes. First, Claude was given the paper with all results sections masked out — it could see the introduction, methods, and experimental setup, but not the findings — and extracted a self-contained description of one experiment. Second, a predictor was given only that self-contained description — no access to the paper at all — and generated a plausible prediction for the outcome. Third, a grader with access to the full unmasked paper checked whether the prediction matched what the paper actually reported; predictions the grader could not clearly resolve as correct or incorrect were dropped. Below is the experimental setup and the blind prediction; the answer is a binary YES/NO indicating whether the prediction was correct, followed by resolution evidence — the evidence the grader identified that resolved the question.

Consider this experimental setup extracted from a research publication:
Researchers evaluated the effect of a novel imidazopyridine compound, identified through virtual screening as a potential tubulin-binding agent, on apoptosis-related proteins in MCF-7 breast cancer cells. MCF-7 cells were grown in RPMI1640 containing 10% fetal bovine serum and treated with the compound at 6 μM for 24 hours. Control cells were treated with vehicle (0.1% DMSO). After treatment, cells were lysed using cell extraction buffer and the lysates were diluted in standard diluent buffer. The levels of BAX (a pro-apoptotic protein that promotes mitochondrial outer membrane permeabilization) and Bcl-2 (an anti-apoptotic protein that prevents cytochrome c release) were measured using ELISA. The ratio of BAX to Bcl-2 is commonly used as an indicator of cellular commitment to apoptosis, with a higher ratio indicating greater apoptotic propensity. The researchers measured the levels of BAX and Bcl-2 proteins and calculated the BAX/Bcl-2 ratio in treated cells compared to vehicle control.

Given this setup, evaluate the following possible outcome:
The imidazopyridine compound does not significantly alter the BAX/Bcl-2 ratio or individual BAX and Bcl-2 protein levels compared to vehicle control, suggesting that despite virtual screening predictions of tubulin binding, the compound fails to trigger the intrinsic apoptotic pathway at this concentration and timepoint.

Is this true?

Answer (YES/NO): NO